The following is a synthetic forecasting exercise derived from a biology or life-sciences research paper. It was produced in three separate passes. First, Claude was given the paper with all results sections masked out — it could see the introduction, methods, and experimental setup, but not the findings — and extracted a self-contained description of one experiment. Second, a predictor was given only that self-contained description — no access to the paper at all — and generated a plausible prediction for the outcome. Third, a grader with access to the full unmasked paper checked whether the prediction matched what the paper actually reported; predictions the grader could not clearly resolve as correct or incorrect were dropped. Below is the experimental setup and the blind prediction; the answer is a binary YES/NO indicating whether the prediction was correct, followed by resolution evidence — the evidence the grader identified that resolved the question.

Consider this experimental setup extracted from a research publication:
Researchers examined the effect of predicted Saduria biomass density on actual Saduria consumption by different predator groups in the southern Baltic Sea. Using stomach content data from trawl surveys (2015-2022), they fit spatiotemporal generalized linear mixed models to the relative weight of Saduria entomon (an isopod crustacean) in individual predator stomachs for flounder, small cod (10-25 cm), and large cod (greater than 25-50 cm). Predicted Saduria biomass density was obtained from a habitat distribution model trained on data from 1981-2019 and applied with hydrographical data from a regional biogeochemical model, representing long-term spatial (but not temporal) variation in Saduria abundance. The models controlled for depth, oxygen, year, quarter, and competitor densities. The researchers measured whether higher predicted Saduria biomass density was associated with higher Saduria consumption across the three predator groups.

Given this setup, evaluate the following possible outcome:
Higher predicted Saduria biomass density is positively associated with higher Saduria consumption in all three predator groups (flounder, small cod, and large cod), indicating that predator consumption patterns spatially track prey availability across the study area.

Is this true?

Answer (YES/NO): NO